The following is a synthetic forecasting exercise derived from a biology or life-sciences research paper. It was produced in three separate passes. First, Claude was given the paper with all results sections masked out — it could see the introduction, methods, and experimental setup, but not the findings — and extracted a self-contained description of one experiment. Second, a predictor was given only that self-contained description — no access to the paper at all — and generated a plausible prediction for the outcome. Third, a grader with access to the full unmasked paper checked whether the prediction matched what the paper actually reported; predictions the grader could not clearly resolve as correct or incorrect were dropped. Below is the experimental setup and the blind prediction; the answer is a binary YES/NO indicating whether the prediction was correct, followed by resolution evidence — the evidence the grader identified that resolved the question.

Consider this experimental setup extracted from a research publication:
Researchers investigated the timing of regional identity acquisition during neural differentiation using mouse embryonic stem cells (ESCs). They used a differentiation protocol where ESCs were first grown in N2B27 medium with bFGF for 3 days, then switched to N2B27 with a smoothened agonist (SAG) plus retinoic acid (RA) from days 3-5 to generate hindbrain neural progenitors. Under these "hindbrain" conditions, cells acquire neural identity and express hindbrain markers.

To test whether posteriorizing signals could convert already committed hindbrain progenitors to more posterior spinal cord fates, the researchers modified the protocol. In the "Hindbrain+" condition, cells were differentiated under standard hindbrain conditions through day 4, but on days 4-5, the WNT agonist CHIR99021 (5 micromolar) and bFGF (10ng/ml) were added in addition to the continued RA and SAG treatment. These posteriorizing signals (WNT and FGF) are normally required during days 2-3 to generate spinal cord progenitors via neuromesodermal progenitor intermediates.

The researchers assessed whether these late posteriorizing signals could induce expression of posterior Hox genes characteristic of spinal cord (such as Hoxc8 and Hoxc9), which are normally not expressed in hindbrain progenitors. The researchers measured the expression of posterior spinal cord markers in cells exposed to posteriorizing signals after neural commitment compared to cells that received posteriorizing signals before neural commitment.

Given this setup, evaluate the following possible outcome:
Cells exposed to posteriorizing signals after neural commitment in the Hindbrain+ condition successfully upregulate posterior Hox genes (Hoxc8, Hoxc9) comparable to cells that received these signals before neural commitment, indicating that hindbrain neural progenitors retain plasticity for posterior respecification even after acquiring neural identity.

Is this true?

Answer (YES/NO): NO